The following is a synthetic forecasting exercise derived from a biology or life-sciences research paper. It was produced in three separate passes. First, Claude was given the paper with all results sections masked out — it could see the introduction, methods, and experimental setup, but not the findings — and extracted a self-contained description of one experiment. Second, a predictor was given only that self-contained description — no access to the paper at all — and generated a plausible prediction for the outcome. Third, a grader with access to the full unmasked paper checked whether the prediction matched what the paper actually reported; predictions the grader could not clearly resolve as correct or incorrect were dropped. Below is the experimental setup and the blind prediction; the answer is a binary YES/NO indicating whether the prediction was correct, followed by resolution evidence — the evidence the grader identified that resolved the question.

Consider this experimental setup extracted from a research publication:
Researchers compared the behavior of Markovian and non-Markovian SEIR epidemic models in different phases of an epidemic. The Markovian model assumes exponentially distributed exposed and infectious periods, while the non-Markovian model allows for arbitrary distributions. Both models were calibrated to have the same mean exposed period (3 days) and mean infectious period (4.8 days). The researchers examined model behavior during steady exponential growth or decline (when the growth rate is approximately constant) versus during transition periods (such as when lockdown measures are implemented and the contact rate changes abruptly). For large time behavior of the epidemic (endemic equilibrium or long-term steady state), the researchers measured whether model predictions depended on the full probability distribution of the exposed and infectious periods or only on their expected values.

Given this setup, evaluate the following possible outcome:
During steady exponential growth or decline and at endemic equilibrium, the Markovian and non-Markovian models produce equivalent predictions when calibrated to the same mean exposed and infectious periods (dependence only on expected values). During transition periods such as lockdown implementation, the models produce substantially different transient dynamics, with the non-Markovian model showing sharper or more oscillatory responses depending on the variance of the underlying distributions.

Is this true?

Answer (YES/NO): NO